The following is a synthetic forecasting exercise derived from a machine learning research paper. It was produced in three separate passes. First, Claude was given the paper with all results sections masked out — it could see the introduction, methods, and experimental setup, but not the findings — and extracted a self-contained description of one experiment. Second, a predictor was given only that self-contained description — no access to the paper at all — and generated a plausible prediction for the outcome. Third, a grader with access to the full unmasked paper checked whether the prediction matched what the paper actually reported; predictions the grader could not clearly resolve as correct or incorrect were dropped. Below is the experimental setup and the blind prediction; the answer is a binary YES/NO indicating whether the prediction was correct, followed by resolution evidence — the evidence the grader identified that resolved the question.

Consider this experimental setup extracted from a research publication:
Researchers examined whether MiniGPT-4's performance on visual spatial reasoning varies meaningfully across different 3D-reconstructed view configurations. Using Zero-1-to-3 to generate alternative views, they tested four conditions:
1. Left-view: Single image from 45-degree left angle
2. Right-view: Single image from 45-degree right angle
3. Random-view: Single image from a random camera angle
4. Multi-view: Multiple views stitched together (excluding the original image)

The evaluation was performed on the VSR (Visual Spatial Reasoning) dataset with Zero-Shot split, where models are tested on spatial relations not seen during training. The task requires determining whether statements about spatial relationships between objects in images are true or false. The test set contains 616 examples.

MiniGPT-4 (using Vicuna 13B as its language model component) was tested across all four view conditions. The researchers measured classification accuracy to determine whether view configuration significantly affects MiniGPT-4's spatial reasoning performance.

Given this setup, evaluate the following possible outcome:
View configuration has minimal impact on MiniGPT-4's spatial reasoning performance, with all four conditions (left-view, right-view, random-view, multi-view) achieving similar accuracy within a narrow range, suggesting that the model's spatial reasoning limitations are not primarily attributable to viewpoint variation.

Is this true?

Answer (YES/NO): YES